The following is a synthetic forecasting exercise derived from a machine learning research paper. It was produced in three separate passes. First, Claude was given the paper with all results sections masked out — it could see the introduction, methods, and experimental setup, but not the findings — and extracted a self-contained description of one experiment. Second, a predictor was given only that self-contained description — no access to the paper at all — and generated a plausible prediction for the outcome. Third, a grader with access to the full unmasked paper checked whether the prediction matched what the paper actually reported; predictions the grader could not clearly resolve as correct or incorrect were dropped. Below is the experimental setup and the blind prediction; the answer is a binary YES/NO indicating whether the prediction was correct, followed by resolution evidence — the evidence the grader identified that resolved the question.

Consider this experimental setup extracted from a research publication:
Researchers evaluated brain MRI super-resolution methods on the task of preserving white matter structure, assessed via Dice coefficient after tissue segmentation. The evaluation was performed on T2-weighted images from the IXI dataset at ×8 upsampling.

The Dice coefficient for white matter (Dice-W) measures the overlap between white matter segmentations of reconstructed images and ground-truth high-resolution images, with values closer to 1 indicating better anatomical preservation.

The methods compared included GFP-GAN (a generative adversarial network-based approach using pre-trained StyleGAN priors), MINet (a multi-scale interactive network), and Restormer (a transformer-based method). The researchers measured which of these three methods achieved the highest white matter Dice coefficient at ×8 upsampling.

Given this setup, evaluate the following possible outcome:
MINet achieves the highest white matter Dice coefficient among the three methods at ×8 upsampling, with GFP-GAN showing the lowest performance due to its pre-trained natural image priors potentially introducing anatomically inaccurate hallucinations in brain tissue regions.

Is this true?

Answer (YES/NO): NO